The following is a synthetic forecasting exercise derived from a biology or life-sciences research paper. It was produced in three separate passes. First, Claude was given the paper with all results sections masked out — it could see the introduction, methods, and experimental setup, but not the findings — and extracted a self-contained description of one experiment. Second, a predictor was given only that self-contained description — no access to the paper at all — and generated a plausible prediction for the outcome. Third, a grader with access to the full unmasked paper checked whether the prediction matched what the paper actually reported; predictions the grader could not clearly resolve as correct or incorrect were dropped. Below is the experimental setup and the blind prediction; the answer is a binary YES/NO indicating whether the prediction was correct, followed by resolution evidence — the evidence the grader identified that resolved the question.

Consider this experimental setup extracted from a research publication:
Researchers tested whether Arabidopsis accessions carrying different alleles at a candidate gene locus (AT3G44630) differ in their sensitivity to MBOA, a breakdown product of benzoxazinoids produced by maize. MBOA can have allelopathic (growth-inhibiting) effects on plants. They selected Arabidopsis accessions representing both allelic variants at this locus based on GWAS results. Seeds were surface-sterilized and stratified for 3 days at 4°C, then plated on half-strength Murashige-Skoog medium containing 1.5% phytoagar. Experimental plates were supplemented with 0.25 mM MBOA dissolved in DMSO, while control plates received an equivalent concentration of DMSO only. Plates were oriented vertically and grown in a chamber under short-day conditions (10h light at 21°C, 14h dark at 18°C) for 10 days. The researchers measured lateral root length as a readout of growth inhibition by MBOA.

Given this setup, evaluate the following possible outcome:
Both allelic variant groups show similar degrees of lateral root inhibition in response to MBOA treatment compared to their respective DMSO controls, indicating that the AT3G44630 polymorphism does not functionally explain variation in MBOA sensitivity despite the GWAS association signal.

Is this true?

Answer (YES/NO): YES